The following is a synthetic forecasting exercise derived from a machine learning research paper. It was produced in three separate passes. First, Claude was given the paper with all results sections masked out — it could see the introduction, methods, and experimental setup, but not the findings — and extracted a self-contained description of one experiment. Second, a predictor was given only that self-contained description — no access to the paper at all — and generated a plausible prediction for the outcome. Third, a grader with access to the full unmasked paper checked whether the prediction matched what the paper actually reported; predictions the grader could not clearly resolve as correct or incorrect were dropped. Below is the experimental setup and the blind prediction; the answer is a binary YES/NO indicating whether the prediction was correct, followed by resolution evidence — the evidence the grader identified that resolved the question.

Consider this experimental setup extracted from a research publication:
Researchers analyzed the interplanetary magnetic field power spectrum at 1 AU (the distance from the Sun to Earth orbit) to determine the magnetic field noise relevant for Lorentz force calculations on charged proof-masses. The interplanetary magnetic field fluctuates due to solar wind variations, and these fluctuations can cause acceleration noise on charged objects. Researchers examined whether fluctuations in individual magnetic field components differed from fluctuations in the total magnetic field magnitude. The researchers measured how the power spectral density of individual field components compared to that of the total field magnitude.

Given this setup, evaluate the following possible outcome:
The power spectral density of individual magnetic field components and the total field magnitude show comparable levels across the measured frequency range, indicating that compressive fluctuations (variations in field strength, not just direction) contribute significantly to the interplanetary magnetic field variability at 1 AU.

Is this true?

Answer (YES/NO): NO